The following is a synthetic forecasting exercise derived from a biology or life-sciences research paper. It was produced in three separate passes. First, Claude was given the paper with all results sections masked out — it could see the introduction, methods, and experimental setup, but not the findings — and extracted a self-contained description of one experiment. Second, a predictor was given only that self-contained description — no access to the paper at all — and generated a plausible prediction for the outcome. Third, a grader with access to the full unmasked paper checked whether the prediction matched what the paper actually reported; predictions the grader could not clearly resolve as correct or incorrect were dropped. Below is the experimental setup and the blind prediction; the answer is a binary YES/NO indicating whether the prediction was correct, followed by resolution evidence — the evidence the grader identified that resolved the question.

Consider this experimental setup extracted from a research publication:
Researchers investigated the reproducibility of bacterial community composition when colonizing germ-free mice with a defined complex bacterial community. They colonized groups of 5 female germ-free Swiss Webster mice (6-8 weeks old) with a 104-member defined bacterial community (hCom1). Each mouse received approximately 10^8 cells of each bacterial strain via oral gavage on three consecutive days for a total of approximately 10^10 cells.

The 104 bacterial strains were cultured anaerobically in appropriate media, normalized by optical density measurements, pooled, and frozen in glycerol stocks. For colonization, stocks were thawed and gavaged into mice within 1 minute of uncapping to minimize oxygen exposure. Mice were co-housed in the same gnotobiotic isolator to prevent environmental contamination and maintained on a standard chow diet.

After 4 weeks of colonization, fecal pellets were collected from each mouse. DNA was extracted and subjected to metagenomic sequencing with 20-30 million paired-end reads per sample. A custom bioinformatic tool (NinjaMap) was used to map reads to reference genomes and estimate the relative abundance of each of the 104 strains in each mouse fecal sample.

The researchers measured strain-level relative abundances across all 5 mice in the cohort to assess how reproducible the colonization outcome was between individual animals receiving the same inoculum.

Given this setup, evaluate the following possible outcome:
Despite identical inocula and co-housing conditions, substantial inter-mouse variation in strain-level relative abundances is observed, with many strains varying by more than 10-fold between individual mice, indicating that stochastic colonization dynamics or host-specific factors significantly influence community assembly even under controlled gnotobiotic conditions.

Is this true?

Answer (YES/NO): NO